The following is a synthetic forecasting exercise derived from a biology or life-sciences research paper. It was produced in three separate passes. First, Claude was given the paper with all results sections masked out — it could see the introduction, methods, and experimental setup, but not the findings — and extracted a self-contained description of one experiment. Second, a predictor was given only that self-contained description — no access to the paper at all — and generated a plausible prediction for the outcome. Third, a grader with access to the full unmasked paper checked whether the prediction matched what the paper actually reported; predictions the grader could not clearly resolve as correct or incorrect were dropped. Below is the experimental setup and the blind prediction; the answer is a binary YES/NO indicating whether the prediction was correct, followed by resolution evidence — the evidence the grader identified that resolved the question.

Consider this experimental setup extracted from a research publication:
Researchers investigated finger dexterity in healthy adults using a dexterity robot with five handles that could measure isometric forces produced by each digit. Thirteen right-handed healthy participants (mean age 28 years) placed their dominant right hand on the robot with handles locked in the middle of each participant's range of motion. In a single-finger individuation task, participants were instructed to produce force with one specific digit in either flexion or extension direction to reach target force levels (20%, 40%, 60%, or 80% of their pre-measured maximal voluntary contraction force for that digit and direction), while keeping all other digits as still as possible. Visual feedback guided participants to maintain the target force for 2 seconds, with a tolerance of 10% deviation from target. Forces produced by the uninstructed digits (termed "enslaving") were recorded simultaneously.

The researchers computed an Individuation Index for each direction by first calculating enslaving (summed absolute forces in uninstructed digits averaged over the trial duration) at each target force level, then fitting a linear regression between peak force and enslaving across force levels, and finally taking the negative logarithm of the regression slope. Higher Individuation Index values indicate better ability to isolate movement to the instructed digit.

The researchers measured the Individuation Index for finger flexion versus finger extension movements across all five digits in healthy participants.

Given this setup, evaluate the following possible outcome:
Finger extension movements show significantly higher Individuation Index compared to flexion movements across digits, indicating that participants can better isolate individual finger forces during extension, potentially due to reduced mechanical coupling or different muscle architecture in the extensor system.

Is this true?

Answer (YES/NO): NO